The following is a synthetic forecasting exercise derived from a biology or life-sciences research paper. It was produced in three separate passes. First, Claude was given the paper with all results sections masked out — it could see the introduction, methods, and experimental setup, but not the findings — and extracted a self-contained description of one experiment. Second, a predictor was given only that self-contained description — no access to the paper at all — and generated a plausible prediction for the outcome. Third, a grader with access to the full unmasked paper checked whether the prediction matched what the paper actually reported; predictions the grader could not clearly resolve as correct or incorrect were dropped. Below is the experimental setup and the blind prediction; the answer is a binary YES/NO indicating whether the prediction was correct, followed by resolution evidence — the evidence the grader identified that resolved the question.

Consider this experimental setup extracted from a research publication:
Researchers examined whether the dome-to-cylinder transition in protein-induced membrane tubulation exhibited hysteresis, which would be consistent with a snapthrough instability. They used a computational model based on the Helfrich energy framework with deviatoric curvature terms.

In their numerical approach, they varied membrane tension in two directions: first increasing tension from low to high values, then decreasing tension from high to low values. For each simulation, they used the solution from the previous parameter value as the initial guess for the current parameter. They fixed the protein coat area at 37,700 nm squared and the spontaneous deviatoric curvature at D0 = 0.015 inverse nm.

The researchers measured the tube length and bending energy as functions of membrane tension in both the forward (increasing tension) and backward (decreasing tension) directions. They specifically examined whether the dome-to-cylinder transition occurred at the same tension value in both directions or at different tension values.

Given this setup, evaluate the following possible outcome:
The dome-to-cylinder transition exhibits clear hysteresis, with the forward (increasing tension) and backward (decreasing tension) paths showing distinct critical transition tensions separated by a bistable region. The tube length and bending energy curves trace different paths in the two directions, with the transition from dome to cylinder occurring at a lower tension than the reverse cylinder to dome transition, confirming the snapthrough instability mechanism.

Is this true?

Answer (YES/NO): YES